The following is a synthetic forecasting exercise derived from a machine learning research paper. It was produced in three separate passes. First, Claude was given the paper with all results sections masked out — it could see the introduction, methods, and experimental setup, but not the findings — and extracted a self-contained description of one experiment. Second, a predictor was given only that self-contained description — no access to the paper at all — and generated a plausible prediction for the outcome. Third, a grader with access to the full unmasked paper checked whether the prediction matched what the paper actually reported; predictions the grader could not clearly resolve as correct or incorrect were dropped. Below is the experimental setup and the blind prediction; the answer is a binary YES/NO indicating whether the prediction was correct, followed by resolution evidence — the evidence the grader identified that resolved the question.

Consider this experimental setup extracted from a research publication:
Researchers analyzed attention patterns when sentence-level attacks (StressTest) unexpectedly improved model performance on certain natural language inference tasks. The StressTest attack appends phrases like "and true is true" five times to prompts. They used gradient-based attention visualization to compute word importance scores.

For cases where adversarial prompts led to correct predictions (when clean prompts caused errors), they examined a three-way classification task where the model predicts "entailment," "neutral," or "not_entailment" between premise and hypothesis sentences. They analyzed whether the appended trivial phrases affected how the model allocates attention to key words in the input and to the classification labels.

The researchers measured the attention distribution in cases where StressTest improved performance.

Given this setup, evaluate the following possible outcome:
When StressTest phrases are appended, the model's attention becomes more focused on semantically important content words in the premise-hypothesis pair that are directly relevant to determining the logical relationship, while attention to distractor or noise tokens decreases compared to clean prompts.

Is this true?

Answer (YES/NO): NO